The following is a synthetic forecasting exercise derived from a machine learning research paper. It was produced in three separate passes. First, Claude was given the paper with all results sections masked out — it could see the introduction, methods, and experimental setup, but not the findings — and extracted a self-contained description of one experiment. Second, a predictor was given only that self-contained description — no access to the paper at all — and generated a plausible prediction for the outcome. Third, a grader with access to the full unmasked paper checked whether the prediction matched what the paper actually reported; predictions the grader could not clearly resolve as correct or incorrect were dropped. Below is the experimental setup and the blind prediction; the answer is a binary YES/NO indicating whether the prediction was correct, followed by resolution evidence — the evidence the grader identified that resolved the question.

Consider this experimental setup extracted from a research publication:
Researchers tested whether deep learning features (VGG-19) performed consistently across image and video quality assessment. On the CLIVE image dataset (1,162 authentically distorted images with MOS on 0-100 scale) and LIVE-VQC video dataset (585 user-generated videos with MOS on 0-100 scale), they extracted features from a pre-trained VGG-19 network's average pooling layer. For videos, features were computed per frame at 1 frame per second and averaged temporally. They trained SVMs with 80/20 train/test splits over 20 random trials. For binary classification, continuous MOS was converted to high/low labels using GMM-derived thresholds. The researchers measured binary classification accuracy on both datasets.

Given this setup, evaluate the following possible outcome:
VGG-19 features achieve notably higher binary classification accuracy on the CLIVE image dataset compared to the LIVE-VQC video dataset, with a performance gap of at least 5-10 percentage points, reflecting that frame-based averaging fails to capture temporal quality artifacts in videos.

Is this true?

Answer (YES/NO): NO